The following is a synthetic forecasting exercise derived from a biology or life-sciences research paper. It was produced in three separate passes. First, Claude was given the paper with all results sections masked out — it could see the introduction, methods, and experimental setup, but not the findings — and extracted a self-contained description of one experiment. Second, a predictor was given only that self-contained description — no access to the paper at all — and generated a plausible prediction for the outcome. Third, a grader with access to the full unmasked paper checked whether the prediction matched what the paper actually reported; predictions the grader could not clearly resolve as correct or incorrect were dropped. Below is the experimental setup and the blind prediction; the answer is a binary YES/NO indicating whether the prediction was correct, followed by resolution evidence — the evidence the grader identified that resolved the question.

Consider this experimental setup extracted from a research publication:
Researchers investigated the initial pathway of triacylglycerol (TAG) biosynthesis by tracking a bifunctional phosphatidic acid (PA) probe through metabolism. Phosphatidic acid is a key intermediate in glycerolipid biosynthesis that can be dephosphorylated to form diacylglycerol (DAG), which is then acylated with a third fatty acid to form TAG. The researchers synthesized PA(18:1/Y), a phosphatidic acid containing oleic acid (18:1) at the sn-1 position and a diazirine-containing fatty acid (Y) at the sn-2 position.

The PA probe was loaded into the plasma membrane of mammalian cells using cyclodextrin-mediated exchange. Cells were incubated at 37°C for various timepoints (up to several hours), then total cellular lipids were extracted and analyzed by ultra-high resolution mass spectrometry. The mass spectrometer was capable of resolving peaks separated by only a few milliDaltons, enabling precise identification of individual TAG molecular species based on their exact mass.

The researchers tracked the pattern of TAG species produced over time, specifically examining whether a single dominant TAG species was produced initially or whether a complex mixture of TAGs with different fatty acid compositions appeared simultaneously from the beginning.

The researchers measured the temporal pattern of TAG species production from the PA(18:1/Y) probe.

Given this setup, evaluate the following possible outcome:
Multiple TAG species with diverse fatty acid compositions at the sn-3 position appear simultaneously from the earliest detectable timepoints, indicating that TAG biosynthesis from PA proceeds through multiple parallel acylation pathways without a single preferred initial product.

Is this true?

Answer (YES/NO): NO